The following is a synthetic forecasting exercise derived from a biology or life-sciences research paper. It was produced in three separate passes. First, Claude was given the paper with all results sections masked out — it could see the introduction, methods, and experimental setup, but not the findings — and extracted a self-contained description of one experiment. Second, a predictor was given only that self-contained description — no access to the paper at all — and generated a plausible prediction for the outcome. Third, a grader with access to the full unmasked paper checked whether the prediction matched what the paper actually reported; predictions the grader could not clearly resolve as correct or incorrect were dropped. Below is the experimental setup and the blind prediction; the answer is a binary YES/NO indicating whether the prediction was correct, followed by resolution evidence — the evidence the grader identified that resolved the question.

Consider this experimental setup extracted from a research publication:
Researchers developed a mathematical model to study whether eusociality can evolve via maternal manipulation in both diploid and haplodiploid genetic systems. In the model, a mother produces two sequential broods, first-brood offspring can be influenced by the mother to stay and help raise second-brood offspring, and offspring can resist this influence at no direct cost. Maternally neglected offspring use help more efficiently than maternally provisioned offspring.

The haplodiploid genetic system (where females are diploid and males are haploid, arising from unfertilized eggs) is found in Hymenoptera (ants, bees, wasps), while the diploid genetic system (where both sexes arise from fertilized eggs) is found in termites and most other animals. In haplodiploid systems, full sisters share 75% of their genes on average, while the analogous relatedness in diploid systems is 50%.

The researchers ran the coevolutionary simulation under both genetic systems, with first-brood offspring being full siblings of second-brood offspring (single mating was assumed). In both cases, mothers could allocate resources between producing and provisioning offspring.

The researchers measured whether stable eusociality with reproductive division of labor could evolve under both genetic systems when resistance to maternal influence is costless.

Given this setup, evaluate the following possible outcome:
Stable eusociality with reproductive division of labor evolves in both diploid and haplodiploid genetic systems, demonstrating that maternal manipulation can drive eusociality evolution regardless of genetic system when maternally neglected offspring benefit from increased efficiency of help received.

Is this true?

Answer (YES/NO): YES